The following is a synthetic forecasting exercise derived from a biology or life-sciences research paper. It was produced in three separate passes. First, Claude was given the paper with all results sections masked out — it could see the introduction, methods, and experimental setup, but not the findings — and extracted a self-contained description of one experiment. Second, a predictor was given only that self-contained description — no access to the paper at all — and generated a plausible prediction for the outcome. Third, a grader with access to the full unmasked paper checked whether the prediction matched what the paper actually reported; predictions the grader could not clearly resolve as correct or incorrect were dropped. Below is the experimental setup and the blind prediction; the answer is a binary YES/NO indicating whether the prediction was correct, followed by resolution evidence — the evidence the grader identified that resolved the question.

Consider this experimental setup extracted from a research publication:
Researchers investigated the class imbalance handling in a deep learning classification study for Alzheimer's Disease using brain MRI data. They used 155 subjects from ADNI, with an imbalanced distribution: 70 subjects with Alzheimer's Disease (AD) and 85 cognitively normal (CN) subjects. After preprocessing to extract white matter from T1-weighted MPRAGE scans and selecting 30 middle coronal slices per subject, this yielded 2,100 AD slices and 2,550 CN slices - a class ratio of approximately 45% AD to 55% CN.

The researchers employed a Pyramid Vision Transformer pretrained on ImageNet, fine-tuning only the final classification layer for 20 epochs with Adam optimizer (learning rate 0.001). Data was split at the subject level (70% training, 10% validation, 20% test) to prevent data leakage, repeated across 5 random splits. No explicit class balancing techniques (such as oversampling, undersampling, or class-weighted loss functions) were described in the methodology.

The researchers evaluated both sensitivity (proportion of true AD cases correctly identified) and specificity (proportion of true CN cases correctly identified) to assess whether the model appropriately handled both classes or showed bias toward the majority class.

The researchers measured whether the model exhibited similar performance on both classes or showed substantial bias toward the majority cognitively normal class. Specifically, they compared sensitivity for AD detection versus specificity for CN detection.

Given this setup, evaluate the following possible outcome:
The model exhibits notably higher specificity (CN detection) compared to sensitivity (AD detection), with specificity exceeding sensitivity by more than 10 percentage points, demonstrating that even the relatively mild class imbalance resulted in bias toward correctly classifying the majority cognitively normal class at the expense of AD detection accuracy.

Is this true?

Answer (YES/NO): NO